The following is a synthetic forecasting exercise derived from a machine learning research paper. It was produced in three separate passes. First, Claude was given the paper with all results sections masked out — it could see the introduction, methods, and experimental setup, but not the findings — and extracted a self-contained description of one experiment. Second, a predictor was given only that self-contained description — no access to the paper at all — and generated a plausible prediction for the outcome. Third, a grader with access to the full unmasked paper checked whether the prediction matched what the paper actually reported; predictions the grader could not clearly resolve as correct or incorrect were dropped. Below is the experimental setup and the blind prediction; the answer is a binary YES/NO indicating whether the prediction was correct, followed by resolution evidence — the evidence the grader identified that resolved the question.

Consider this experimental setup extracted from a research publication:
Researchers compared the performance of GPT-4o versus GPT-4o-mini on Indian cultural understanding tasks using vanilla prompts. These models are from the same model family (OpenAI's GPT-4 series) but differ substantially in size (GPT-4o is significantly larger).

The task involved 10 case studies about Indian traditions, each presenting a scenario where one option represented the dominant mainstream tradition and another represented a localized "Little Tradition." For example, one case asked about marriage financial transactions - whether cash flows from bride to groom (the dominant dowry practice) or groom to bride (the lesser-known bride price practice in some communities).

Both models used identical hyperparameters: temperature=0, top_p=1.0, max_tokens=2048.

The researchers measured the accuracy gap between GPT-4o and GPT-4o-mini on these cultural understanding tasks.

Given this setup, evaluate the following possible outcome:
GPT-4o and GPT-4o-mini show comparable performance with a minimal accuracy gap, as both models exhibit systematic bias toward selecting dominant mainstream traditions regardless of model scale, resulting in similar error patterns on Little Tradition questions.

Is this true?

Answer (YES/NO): NO